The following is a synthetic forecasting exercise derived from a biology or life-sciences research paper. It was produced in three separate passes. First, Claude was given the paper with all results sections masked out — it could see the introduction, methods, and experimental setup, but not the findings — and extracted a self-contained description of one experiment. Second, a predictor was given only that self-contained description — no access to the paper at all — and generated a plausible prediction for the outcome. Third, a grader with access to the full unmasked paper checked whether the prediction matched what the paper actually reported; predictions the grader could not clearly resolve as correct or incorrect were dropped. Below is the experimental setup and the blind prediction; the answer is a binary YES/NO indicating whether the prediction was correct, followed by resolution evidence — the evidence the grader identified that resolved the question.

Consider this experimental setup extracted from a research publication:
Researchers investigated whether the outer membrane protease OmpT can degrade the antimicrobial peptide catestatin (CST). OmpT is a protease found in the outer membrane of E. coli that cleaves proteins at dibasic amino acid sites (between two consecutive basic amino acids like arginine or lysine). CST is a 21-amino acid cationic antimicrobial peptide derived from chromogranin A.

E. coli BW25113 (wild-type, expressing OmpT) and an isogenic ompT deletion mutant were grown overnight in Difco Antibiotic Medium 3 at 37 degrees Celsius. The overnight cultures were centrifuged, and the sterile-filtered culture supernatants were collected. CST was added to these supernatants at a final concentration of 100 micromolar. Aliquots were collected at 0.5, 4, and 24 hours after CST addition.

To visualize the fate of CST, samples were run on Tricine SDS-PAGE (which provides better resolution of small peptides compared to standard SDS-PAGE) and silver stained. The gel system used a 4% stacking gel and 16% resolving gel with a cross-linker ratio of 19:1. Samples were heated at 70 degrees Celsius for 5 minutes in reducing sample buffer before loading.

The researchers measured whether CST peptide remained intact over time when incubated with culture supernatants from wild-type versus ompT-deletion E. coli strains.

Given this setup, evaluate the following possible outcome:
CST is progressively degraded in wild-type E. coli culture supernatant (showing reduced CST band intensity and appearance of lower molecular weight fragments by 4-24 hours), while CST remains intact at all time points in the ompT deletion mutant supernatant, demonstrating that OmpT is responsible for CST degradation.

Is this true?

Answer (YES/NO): YES